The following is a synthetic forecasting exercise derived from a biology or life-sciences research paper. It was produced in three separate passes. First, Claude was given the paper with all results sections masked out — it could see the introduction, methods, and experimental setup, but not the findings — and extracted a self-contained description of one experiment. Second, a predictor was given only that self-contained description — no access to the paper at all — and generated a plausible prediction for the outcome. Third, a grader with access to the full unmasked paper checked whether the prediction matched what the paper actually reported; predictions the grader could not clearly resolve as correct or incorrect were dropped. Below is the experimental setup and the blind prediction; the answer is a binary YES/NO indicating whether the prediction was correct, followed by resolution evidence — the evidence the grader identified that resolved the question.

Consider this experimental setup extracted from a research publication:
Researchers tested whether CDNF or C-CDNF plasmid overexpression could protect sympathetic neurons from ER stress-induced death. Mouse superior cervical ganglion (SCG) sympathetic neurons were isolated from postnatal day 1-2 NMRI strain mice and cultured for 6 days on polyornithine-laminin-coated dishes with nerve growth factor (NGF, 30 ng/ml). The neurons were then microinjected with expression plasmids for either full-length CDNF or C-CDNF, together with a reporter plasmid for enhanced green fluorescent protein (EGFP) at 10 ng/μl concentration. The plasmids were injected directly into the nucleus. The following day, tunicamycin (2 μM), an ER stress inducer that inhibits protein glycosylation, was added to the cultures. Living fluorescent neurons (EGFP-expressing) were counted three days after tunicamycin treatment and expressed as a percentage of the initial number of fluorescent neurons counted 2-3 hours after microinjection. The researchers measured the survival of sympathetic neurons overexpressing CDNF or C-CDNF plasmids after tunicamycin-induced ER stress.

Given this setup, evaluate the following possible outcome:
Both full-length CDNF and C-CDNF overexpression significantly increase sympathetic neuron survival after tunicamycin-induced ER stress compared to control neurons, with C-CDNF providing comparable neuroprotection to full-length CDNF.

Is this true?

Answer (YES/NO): YES